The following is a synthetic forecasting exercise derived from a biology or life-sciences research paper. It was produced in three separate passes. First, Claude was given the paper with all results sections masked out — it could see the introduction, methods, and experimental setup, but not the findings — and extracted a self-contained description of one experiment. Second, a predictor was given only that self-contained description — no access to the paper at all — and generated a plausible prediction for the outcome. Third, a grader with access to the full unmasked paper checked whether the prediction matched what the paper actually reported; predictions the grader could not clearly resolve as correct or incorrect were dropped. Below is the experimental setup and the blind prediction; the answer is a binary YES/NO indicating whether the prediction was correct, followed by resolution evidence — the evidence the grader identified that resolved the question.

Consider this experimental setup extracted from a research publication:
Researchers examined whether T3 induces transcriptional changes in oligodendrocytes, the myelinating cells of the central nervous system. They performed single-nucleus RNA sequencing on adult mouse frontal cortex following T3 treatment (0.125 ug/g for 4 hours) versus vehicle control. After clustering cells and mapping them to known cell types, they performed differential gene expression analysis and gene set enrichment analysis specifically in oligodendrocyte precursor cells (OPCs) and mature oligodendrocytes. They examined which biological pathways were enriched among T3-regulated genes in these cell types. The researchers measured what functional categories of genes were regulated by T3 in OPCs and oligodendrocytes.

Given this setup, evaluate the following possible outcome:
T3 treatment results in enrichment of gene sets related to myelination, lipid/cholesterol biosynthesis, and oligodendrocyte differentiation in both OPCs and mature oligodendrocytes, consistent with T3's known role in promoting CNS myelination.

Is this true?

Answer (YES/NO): NO